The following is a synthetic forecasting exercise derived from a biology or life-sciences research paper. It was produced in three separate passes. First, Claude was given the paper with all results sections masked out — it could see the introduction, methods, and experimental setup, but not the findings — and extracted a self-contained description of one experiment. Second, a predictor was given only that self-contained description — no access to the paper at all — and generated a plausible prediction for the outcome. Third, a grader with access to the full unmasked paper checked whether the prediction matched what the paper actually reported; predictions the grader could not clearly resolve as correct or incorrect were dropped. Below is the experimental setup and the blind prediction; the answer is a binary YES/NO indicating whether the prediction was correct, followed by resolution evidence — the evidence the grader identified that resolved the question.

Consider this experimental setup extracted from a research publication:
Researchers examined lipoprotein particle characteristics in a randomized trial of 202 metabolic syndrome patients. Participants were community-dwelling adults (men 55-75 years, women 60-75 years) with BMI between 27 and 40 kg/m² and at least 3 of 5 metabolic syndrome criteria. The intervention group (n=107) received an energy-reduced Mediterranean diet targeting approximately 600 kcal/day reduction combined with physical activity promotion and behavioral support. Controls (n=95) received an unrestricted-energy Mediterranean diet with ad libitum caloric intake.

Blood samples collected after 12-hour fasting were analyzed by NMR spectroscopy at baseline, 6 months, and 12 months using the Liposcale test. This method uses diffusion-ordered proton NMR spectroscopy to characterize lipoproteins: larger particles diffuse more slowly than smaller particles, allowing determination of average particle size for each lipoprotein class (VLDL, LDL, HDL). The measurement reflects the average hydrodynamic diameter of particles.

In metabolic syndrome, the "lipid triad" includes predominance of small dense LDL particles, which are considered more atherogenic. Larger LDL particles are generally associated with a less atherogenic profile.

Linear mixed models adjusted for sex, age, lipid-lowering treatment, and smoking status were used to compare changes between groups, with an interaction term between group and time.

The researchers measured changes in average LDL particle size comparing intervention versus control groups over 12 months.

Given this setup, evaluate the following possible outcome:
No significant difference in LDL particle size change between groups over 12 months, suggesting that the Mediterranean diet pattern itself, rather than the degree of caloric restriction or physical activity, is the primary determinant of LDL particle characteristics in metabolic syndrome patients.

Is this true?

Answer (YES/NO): NO